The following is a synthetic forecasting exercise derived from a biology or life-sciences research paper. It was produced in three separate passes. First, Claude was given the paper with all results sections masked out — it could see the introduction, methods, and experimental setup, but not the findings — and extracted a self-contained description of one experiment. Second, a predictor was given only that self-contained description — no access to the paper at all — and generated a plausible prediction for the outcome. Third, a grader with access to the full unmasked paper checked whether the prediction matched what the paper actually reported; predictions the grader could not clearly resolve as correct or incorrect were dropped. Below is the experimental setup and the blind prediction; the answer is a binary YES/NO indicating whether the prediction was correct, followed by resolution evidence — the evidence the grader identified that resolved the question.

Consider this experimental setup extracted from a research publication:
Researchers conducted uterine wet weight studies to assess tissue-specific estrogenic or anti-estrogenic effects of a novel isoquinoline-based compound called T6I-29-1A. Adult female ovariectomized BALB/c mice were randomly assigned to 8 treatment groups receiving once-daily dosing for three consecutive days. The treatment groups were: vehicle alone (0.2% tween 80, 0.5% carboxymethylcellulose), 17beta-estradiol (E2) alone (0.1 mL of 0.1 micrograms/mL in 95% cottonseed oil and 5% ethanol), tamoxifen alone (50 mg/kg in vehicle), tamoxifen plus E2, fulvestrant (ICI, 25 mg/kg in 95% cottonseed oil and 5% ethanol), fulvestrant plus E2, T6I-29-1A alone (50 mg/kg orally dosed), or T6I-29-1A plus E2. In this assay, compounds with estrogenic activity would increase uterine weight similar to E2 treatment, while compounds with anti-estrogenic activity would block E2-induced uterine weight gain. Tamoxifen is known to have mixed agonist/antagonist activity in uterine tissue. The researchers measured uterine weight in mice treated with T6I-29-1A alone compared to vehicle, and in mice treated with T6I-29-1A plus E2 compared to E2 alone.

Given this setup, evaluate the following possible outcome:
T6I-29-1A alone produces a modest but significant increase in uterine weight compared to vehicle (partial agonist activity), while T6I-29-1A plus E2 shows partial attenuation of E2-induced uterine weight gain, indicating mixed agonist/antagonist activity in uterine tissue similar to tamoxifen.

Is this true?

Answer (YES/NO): NO